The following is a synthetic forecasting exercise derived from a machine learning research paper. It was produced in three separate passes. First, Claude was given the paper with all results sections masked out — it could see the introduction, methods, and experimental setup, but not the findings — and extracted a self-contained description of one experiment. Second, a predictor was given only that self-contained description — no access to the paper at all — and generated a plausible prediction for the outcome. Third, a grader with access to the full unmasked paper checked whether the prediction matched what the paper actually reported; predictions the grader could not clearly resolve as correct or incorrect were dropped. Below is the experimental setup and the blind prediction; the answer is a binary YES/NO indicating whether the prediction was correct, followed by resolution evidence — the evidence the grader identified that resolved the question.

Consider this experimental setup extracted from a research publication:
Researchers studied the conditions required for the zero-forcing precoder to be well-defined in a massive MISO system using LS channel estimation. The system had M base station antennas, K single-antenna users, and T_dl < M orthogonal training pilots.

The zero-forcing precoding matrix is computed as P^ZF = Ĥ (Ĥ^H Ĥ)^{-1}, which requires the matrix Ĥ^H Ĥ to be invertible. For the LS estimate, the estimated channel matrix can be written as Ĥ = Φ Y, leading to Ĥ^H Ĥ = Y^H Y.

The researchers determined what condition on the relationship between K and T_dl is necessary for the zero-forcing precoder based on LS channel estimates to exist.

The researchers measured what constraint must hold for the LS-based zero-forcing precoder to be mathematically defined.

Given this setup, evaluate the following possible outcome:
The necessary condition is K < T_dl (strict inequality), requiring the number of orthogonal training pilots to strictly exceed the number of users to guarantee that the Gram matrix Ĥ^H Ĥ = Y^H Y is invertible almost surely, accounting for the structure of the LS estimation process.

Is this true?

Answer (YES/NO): NO